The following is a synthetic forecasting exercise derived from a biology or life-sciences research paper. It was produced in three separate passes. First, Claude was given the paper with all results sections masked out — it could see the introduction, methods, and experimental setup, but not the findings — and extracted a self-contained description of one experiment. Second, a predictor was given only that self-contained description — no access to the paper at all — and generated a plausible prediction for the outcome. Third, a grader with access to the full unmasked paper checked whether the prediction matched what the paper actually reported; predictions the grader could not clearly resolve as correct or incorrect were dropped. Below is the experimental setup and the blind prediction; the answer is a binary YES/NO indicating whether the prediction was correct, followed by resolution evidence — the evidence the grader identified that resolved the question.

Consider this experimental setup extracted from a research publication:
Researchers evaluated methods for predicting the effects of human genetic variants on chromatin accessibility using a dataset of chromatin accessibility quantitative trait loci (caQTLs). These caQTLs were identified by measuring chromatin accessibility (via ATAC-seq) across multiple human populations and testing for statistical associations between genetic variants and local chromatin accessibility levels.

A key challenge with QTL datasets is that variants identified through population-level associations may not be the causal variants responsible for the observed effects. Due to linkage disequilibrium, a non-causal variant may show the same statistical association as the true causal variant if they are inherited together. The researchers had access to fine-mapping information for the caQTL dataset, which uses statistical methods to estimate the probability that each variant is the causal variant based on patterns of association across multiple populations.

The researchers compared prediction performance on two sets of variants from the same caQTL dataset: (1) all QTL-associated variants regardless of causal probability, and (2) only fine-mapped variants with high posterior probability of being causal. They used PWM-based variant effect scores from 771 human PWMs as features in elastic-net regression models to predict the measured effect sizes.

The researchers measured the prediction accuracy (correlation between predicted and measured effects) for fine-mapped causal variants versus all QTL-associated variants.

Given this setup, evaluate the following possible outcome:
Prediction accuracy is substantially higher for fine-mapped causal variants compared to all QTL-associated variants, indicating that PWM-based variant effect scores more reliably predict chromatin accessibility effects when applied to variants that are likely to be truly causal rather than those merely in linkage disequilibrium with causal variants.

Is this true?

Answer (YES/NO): NO